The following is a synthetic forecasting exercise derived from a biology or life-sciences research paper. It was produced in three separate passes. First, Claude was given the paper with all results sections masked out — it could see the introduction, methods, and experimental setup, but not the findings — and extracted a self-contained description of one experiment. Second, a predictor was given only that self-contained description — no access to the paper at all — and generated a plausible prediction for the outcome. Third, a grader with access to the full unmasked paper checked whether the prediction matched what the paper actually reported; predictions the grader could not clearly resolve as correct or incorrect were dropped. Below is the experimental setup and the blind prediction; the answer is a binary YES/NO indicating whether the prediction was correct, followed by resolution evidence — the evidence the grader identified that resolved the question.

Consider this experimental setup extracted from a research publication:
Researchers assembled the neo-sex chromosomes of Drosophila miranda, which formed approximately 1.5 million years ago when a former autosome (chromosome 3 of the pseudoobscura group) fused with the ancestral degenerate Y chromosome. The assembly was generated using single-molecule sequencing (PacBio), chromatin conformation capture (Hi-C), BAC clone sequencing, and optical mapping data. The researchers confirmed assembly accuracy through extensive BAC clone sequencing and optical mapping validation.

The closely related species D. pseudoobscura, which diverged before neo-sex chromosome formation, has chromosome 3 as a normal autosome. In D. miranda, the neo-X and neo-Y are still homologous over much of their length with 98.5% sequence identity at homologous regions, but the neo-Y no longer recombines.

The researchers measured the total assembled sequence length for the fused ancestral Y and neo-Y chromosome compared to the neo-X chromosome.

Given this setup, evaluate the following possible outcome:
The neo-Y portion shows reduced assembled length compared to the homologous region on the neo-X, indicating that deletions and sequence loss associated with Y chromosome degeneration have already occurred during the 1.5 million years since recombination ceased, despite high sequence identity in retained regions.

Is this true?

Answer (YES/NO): NO